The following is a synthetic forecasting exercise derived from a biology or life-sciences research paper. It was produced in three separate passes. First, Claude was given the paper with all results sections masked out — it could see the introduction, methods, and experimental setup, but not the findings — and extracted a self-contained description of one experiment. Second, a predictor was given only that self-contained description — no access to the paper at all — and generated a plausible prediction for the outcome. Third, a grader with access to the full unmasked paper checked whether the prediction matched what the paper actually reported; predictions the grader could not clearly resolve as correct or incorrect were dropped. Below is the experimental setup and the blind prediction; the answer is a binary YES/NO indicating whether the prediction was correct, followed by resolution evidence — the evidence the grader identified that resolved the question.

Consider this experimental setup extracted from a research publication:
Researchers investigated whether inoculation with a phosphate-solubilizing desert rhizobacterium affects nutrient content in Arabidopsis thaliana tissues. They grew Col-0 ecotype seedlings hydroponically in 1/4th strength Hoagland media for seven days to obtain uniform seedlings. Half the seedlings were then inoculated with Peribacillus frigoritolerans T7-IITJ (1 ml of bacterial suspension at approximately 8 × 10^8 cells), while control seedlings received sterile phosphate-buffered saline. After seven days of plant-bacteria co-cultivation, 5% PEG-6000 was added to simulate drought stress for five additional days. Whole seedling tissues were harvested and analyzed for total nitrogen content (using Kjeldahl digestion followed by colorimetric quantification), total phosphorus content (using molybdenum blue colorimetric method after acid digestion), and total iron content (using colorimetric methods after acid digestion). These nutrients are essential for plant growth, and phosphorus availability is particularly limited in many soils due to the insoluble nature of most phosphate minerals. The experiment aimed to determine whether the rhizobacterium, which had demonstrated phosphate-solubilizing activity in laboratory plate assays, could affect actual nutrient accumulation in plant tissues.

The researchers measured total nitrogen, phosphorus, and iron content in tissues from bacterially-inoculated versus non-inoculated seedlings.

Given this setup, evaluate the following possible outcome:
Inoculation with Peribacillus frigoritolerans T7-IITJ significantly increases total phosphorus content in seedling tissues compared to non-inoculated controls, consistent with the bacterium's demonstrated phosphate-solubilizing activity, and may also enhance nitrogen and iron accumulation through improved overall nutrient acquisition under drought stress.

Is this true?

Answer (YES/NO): YES